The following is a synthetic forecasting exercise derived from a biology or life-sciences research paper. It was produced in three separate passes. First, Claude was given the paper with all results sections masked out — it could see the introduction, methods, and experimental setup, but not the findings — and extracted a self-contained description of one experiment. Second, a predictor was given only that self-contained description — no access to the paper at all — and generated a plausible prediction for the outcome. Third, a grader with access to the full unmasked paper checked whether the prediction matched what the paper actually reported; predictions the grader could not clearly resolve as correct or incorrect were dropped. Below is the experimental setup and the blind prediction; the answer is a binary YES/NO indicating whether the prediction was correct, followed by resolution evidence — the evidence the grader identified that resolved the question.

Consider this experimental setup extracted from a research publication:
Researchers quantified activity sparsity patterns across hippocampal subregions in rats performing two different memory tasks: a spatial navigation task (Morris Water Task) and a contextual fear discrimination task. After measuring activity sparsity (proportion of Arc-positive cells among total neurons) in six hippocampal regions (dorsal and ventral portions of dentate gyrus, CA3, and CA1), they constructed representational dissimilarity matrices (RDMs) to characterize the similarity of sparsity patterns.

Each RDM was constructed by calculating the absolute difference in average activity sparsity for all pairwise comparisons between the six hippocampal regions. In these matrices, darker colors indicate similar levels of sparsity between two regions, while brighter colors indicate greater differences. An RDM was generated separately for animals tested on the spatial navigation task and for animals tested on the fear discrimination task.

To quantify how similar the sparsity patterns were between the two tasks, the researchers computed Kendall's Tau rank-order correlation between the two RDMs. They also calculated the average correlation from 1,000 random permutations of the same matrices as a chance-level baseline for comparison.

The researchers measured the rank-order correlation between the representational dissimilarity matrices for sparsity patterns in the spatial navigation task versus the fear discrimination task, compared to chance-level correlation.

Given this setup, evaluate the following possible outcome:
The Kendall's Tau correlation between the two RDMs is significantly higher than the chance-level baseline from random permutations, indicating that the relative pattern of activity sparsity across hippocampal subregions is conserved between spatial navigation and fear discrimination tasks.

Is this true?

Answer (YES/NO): YES